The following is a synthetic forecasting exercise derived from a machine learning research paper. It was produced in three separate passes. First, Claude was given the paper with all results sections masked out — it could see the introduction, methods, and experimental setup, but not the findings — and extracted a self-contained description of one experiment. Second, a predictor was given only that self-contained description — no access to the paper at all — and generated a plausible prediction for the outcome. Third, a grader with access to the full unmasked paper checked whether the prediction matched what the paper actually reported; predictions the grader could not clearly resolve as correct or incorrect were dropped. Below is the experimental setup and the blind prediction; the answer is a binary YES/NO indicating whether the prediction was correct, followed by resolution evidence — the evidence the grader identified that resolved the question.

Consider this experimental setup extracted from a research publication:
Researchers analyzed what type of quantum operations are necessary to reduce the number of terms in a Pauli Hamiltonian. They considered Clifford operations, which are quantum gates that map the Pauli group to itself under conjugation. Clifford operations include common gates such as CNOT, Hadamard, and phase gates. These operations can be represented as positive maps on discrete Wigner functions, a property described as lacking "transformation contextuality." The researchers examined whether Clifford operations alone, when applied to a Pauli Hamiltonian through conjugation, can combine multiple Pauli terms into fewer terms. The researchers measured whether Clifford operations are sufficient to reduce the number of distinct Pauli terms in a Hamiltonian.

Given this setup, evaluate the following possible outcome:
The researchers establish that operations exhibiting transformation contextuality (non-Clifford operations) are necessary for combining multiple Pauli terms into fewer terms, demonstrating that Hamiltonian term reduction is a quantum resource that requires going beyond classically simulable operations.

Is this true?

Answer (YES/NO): YES